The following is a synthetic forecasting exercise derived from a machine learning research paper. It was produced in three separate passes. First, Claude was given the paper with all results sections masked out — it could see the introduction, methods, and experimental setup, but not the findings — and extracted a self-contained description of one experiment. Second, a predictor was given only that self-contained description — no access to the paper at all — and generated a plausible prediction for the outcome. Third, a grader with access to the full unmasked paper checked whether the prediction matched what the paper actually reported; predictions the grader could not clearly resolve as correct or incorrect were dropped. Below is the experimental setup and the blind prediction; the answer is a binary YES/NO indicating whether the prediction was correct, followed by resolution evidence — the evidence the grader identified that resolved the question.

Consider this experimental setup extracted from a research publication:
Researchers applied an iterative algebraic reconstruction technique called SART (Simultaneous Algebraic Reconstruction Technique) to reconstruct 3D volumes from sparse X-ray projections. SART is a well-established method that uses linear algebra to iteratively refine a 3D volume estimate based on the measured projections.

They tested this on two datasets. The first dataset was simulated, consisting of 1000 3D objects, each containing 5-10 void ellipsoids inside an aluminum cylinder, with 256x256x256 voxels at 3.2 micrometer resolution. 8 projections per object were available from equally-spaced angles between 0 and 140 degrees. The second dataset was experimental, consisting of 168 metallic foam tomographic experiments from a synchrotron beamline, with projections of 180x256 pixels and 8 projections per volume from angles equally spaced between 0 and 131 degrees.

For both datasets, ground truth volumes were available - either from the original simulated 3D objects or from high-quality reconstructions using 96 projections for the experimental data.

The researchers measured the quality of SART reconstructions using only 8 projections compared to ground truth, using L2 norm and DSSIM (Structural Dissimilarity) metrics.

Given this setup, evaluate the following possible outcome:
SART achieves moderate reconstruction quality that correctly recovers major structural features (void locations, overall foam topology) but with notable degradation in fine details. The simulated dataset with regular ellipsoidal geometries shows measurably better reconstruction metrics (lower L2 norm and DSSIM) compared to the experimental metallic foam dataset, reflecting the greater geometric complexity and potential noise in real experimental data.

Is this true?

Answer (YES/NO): NO